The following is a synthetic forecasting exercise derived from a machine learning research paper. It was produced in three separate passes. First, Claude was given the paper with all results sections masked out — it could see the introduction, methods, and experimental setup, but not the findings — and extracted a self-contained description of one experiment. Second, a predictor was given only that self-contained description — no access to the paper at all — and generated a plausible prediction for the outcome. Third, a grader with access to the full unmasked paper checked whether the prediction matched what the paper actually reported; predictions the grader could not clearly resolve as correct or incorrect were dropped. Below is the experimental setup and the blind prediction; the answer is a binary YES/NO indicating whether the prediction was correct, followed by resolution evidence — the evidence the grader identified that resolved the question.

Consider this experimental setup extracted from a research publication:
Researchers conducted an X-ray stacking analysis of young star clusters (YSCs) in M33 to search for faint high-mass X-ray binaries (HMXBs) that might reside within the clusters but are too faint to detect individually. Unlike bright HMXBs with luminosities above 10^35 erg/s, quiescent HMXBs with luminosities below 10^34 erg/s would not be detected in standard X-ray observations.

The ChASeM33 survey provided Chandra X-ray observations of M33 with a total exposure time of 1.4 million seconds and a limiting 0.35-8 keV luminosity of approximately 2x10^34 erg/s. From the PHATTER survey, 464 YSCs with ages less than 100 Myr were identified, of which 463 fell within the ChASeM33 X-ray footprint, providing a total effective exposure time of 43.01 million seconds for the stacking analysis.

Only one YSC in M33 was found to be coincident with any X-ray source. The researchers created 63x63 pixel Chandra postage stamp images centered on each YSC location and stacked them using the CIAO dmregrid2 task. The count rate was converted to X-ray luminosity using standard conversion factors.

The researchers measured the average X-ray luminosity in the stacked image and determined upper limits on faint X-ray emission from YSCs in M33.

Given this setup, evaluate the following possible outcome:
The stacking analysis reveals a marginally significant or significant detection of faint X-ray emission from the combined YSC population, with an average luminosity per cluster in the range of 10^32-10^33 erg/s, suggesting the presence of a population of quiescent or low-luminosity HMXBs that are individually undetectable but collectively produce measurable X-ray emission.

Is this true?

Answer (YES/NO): NO